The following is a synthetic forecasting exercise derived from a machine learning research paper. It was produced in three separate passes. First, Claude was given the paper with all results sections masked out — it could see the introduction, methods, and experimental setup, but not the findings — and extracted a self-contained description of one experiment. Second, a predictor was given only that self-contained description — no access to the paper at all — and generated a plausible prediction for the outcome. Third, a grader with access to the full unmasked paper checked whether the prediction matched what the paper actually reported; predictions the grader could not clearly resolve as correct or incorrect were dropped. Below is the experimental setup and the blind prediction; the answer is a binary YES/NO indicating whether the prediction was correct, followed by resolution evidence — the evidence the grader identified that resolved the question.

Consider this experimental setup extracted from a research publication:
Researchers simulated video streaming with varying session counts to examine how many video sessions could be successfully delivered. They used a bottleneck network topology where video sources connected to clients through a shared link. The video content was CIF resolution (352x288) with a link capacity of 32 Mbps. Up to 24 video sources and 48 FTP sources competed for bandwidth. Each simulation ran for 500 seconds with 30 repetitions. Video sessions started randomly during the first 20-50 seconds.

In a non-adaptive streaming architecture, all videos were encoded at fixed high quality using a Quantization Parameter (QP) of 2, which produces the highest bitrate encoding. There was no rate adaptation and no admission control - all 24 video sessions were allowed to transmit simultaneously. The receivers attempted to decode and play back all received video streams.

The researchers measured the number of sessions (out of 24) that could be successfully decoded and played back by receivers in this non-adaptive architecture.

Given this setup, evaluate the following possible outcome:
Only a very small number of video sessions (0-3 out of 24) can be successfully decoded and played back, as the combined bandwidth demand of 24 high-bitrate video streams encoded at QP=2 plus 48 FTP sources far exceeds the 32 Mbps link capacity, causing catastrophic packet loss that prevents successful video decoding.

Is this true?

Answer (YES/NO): NO